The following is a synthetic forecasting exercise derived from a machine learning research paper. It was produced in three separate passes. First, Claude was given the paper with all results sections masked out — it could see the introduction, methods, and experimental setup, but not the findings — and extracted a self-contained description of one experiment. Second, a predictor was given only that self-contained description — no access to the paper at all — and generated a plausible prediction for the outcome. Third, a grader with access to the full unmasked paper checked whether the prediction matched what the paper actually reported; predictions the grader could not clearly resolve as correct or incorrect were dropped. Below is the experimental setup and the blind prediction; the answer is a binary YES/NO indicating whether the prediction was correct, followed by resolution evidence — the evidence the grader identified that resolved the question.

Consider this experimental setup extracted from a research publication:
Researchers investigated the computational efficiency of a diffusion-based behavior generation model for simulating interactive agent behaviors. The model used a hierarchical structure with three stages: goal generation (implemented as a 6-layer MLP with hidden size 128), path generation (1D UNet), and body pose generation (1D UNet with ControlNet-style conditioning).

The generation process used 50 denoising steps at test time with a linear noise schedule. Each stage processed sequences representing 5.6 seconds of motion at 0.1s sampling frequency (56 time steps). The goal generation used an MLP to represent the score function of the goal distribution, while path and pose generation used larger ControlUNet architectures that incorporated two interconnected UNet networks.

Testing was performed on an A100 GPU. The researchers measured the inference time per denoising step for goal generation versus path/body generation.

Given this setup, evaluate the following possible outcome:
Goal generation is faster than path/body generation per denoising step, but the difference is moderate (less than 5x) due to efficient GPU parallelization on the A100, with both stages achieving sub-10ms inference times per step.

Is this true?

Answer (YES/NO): YES